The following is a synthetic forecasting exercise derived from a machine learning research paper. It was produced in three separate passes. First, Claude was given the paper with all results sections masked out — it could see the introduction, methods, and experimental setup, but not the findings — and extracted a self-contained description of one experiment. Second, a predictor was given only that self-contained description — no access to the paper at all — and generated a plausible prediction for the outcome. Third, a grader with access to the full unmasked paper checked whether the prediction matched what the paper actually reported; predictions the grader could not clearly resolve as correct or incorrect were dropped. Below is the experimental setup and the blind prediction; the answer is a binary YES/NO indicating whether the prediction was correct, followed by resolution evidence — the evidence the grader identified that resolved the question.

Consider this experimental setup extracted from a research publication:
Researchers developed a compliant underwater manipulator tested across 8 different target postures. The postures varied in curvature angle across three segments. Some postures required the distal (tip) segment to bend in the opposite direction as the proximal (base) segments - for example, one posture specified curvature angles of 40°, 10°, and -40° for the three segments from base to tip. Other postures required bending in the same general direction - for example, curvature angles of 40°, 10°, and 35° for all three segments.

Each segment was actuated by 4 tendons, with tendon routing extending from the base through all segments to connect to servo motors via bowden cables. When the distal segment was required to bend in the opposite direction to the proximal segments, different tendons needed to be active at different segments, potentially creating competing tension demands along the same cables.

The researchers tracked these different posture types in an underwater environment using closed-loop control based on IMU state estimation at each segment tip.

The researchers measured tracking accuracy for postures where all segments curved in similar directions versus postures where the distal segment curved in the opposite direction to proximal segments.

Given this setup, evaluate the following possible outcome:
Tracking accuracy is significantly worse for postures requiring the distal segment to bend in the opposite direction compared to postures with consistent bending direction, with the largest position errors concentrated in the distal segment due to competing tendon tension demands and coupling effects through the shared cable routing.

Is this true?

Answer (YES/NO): NO